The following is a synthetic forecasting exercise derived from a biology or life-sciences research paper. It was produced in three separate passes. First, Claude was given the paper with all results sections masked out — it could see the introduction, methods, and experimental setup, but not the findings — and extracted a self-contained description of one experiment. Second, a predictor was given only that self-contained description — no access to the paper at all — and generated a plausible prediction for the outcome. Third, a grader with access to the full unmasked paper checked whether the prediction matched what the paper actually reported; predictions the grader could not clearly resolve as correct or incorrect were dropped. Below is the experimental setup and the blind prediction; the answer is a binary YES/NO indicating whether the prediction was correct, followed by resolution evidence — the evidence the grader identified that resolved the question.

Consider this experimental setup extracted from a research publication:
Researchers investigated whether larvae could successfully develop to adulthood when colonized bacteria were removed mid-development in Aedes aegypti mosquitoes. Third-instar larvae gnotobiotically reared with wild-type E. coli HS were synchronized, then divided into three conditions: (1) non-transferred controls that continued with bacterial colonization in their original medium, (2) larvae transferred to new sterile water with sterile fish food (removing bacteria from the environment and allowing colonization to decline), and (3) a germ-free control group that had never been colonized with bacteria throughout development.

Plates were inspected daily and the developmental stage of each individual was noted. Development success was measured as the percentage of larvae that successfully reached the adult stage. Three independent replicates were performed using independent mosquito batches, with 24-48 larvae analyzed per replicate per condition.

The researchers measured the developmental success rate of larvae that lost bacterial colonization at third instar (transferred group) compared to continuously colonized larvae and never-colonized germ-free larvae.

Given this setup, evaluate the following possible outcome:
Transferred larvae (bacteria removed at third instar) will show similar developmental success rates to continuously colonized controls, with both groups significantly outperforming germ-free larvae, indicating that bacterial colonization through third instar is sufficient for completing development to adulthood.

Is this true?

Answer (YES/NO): NO